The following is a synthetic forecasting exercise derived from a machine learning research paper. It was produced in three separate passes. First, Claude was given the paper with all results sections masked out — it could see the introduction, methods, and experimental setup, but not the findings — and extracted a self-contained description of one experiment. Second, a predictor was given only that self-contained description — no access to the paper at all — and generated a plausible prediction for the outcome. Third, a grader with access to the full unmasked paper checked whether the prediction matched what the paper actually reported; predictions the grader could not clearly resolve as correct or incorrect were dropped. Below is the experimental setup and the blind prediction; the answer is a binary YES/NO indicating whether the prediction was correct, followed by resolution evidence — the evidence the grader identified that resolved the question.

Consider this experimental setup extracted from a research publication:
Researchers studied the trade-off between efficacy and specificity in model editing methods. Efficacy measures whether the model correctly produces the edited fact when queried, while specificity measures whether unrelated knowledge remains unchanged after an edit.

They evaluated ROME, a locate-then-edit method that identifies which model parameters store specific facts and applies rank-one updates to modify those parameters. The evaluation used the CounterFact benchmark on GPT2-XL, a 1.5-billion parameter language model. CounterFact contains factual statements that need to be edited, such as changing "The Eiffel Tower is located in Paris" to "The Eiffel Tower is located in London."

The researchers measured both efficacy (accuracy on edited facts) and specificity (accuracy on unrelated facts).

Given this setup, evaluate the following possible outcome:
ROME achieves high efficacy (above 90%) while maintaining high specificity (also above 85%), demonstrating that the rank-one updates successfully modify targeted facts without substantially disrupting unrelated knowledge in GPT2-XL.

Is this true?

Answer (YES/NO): NO